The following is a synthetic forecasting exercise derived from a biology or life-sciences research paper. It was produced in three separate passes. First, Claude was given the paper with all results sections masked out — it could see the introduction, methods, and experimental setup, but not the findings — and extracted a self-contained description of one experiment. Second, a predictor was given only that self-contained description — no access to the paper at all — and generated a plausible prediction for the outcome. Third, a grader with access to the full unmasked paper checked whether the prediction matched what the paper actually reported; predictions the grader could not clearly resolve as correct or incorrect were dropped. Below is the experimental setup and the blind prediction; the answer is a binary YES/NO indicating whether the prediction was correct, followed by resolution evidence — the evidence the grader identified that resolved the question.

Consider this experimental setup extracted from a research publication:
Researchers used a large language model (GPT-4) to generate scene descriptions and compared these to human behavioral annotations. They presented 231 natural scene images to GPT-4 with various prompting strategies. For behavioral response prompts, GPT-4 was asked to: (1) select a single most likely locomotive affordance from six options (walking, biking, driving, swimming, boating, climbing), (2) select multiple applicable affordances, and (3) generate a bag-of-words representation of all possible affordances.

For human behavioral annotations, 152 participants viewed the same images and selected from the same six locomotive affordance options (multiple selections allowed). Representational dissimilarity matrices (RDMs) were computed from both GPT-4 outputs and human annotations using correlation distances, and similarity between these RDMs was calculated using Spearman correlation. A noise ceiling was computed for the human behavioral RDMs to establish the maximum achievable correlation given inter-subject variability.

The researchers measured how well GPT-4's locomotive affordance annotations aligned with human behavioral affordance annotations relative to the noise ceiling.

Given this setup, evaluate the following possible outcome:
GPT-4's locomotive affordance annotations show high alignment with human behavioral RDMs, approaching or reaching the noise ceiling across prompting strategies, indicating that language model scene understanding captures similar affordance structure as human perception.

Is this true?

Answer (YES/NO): NO